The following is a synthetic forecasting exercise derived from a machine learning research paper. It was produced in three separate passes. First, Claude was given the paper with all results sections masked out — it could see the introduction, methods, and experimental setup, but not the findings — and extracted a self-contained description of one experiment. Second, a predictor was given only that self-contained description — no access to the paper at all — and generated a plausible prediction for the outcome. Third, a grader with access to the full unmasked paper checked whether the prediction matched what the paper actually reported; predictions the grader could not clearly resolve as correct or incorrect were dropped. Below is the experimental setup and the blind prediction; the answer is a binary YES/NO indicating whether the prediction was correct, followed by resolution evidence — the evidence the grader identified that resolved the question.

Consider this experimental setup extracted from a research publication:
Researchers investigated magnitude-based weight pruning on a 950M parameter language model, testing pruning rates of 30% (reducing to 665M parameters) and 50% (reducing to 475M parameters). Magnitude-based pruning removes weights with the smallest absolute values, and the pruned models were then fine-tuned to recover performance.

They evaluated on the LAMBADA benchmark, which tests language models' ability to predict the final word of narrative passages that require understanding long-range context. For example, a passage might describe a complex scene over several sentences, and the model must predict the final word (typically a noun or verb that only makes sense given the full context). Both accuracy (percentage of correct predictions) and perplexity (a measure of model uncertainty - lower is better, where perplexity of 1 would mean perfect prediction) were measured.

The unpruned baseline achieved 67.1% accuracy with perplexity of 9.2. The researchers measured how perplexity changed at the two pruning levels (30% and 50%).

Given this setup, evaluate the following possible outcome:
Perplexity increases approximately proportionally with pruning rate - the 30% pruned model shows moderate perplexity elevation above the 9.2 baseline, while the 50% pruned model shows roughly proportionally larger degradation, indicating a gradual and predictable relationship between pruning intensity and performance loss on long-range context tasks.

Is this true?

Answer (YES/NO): NO